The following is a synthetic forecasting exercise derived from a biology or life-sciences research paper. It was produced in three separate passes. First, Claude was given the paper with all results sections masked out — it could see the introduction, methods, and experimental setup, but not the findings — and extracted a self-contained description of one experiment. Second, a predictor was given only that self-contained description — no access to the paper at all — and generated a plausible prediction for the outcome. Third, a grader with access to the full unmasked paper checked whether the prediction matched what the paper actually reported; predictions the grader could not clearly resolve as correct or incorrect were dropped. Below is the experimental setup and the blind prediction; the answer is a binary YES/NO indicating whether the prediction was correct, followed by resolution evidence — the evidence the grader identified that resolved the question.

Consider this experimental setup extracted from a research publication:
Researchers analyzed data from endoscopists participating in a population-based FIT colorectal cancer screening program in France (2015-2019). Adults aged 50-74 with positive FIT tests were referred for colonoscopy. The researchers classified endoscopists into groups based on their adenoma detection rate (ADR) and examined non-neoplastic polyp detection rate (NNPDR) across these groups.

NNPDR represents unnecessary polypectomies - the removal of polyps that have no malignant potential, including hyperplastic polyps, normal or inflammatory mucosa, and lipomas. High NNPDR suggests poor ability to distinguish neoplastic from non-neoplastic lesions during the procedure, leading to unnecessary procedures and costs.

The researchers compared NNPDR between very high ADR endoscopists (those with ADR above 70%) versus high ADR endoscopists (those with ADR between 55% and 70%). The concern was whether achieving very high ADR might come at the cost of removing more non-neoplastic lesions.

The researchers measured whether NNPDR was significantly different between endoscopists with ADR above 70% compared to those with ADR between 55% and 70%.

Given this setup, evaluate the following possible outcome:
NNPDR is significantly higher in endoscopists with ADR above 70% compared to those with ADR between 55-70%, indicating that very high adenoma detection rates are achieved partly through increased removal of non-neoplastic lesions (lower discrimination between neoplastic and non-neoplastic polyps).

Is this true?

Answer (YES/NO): YES